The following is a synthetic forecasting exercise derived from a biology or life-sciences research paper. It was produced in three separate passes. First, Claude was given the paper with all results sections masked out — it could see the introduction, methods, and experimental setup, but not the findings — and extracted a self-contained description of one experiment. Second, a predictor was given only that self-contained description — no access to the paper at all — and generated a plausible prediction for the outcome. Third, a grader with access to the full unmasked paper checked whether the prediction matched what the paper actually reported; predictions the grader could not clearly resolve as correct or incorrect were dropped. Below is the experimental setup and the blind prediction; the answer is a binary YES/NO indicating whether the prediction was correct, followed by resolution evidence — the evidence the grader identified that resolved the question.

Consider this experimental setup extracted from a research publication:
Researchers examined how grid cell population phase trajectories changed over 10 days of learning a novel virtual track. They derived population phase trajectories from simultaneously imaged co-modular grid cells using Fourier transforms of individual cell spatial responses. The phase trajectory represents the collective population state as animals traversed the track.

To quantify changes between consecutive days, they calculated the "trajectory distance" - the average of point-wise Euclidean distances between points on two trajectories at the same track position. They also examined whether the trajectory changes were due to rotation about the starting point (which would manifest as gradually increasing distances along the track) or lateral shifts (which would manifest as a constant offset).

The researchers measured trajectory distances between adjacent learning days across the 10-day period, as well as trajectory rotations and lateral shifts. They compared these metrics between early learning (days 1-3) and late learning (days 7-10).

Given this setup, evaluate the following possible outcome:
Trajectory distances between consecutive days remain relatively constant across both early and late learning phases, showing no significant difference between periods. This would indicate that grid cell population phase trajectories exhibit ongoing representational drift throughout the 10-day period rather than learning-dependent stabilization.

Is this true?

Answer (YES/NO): NO